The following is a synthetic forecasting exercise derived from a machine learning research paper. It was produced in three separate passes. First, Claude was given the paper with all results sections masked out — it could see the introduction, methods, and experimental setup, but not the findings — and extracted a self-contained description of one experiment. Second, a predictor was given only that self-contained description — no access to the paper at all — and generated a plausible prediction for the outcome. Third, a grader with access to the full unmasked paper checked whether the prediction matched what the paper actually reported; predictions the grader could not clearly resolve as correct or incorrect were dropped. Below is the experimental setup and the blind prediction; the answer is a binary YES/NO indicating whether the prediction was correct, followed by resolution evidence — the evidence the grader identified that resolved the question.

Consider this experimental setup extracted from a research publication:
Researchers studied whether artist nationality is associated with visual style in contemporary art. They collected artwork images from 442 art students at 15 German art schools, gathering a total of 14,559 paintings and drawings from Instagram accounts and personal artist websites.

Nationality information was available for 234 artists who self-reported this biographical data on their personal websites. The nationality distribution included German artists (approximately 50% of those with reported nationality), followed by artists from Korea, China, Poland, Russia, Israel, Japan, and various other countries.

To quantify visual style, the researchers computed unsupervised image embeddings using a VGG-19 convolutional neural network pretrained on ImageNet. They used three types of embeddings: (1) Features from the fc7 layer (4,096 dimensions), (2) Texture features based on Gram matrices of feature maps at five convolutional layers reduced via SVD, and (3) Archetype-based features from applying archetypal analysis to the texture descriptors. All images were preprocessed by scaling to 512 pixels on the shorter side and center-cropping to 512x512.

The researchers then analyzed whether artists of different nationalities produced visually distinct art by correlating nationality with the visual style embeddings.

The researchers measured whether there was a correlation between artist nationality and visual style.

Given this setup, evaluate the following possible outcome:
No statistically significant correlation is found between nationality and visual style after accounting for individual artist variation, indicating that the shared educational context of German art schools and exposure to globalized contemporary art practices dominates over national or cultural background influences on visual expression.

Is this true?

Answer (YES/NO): NO